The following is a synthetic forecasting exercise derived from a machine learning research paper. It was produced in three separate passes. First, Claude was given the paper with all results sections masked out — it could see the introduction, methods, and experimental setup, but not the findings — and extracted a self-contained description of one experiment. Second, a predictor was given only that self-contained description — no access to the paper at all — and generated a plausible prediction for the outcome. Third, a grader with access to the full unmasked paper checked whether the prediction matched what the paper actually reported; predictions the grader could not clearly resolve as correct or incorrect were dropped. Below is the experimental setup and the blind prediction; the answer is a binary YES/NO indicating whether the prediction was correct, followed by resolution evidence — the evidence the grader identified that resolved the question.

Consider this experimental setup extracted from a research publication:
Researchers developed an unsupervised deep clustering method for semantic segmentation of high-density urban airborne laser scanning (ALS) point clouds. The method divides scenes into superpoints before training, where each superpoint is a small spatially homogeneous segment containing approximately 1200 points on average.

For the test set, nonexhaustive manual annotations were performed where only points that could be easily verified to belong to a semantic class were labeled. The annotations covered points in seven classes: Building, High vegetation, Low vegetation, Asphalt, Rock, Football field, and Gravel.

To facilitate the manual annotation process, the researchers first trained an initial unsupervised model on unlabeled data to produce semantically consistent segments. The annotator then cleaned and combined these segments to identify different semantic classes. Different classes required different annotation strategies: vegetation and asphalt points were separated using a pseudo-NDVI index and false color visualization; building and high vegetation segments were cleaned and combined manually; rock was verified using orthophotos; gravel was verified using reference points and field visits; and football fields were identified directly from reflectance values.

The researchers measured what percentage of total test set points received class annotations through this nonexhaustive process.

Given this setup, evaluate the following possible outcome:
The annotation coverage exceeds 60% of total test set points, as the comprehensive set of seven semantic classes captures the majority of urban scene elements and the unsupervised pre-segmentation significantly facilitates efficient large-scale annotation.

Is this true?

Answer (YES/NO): NO